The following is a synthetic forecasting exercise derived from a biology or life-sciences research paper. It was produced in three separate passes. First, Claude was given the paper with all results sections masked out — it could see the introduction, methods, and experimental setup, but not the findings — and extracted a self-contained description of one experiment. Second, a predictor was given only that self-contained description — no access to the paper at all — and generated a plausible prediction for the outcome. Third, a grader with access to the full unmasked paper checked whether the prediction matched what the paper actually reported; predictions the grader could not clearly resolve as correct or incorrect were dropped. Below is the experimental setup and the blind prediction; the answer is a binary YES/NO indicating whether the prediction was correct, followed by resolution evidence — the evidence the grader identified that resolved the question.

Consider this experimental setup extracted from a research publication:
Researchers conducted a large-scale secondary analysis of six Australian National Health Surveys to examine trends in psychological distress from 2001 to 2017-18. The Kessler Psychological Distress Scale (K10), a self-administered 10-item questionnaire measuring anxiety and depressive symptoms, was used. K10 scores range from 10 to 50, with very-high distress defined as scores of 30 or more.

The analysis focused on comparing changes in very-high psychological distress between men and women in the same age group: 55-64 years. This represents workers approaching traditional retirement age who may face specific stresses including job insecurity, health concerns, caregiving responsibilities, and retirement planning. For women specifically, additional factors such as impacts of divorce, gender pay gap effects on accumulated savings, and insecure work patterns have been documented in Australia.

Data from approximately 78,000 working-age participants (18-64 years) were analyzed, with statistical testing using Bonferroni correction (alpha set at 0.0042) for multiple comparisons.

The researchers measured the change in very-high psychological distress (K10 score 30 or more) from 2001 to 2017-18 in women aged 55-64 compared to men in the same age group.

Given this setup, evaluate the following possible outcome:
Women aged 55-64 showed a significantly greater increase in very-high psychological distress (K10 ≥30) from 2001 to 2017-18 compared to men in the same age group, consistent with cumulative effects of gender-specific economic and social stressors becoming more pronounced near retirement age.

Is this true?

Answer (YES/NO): YES